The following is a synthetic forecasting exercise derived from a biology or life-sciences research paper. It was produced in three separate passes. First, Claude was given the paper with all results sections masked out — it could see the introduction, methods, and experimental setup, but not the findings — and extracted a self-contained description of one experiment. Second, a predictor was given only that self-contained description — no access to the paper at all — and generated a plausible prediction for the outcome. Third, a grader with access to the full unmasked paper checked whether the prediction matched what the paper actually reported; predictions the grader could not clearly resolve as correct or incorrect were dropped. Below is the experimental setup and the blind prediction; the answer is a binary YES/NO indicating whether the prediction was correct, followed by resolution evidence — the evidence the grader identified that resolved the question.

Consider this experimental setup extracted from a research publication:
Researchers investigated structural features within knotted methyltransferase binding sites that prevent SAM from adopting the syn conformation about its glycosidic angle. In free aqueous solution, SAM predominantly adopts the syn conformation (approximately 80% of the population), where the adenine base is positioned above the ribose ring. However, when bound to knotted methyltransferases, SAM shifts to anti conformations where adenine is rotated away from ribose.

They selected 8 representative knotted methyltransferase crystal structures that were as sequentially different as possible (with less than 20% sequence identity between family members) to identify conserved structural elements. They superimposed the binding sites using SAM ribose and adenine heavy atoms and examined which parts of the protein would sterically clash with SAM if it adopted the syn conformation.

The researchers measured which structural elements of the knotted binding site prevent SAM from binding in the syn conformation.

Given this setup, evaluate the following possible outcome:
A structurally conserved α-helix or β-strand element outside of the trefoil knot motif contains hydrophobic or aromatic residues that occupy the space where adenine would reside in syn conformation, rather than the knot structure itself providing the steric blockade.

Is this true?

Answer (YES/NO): NO